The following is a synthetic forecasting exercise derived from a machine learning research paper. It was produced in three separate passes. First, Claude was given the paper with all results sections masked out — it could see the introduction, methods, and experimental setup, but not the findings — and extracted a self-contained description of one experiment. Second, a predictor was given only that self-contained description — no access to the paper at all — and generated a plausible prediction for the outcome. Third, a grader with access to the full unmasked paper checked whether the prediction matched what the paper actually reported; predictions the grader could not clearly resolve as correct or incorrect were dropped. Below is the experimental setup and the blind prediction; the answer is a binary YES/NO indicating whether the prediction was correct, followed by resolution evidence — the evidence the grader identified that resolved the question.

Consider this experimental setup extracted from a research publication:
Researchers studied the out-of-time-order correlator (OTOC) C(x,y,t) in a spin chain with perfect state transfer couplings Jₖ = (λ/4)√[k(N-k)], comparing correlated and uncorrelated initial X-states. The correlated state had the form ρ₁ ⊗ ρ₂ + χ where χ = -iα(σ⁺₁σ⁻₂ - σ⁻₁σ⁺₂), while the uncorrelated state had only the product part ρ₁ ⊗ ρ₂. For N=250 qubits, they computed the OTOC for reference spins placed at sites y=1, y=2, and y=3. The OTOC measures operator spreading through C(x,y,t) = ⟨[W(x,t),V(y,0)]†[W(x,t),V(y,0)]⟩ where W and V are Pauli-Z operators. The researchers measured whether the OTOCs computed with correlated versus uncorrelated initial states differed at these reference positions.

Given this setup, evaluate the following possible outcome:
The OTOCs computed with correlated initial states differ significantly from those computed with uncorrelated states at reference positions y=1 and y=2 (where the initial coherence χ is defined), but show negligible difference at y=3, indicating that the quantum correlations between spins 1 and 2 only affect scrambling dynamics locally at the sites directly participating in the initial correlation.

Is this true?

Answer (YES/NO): NO